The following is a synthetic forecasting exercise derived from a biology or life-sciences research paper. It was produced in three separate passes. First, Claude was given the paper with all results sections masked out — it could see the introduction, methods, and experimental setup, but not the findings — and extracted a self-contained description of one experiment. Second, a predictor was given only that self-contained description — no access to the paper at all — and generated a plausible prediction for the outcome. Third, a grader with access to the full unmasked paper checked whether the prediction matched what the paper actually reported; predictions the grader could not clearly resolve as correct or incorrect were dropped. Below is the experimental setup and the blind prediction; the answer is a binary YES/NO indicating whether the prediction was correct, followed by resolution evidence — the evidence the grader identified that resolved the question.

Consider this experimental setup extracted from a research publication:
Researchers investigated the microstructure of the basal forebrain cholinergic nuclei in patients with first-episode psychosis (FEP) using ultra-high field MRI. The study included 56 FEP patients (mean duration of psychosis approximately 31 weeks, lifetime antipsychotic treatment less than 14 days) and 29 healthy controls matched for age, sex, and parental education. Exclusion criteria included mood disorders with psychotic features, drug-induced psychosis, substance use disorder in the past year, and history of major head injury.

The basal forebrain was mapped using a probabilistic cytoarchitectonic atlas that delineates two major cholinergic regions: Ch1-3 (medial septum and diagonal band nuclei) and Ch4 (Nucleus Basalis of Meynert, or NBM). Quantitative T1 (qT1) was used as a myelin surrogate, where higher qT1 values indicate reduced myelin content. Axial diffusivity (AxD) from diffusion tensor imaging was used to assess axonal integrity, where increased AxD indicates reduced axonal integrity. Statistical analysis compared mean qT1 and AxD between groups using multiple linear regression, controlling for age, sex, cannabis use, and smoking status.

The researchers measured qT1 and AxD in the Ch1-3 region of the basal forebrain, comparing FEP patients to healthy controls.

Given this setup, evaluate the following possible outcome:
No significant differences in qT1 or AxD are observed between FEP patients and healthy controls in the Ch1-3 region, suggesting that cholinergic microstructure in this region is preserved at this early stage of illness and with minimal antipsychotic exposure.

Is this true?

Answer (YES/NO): NO